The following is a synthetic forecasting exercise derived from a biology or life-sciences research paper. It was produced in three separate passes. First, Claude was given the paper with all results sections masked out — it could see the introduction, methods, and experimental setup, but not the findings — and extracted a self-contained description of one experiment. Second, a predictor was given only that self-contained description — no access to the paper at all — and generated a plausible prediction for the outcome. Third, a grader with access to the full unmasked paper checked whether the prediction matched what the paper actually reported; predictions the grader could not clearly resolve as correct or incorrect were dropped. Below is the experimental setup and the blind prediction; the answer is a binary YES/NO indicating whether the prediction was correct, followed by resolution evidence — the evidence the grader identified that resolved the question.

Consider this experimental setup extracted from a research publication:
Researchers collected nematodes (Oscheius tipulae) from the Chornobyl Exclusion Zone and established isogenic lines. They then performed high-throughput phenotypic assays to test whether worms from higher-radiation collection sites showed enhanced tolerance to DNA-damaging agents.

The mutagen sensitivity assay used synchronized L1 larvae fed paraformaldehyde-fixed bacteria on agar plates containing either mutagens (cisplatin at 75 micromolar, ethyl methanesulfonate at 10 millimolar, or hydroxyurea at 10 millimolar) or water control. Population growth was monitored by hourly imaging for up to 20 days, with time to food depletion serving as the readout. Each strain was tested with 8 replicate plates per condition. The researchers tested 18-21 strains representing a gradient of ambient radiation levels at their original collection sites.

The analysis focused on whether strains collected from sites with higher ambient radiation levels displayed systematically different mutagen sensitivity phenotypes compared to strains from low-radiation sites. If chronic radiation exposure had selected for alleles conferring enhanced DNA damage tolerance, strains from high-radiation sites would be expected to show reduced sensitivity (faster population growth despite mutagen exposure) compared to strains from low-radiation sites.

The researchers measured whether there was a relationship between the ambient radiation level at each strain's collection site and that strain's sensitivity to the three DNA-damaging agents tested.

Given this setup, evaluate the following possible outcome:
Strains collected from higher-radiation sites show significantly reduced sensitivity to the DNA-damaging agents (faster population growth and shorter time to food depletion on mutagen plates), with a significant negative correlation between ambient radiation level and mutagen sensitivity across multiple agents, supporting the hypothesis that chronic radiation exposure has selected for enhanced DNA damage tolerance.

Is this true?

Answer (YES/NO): NO